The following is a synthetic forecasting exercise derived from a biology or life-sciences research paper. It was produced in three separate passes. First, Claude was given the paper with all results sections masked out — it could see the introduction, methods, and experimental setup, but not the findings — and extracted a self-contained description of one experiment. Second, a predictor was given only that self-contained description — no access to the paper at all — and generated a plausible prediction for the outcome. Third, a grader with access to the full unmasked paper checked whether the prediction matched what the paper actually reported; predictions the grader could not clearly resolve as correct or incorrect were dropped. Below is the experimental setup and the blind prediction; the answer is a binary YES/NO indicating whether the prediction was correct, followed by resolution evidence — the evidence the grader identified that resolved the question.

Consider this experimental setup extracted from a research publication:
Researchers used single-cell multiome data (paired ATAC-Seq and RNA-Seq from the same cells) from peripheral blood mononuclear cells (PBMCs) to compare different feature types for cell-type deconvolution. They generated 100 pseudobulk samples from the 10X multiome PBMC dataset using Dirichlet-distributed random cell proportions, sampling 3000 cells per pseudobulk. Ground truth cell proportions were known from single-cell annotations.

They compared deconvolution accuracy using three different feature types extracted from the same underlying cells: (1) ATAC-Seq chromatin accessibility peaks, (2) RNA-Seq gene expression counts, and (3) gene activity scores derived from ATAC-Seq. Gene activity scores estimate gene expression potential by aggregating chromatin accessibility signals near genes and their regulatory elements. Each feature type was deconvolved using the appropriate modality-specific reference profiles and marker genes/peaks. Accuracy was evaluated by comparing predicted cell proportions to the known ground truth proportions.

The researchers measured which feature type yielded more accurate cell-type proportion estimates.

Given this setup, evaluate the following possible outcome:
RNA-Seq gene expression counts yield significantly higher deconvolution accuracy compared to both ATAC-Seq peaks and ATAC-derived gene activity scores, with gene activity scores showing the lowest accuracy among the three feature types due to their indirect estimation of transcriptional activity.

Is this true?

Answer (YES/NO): NO